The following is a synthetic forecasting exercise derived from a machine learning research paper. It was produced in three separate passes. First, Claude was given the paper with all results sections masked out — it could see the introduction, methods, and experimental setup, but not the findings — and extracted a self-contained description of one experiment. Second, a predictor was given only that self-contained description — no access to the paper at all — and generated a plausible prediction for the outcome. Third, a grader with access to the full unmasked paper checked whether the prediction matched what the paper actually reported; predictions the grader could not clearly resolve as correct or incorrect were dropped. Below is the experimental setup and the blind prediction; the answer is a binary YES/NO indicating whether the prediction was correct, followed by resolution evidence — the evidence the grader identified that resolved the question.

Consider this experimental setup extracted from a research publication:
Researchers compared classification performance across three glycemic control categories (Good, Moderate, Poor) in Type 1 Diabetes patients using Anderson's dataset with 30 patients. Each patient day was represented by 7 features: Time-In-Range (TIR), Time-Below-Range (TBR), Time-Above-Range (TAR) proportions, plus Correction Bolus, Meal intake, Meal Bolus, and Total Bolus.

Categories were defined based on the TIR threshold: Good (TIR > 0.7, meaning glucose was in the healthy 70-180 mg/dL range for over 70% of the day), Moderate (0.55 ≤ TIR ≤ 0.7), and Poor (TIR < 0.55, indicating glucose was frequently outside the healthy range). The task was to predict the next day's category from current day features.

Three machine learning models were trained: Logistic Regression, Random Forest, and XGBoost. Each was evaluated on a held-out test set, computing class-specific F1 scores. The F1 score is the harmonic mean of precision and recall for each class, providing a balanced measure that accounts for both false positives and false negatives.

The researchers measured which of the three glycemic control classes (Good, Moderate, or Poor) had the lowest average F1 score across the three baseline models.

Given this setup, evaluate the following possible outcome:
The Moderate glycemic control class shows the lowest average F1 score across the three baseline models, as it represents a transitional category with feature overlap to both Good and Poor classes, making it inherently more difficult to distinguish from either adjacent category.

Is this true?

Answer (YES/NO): NO